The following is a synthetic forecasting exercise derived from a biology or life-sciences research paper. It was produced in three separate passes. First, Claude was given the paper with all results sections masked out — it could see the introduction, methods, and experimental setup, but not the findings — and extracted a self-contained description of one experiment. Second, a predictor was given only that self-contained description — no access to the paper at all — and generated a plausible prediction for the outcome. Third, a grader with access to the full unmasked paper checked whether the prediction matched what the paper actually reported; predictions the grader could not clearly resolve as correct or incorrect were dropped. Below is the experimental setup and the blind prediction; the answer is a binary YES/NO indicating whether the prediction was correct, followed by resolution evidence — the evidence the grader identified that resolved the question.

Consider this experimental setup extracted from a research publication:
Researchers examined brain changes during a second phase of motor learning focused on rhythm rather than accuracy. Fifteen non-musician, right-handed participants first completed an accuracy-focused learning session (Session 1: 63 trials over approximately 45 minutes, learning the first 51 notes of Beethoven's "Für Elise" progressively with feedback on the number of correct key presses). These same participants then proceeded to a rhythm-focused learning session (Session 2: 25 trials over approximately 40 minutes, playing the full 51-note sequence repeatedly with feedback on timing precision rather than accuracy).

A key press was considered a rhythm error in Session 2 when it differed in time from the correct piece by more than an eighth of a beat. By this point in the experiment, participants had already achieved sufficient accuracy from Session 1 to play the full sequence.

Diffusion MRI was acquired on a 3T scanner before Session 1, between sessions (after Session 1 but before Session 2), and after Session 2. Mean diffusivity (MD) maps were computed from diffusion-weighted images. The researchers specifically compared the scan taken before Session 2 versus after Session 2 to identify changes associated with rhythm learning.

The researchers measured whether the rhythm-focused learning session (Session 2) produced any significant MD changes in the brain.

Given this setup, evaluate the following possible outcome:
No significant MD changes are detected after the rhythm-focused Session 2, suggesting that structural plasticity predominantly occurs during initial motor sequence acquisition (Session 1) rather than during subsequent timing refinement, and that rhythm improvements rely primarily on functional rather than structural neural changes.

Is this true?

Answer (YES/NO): NO